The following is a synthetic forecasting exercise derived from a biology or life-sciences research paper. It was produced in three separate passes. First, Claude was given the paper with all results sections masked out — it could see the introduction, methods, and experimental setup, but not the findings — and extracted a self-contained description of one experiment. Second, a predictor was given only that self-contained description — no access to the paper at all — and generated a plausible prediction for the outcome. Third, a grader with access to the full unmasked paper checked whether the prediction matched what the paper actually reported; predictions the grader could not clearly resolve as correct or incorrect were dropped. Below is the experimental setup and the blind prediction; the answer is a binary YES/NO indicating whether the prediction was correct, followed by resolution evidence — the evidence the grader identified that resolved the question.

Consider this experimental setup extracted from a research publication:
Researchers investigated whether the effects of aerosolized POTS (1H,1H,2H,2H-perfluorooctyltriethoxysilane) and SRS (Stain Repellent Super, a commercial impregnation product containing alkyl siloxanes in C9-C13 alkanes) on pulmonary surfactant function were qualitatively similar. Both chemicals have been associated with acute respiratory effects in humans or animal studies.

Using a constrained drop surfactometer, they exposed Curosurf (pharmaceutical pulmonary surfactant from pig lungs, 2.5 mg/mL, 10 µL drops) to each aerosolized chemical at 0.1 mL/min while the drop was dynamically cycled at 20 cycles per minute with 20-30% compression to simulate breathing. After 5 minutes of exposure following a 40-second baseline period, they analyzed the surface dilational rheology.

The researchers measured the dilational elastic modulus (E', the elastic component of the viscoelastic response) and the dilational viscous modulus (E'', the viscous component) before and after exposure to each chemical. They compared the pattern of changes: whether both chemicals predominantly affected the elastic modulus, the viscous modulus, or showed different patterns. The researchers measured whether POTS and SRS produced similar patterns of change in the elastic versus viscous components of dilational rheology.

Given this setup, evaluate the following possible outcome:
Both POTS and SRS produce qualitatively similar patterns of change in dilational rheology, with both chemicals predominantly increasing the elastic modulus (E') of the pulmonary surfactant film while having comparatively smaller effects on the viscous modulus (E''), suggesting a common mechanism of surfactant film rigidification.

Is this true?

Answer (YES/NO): NO